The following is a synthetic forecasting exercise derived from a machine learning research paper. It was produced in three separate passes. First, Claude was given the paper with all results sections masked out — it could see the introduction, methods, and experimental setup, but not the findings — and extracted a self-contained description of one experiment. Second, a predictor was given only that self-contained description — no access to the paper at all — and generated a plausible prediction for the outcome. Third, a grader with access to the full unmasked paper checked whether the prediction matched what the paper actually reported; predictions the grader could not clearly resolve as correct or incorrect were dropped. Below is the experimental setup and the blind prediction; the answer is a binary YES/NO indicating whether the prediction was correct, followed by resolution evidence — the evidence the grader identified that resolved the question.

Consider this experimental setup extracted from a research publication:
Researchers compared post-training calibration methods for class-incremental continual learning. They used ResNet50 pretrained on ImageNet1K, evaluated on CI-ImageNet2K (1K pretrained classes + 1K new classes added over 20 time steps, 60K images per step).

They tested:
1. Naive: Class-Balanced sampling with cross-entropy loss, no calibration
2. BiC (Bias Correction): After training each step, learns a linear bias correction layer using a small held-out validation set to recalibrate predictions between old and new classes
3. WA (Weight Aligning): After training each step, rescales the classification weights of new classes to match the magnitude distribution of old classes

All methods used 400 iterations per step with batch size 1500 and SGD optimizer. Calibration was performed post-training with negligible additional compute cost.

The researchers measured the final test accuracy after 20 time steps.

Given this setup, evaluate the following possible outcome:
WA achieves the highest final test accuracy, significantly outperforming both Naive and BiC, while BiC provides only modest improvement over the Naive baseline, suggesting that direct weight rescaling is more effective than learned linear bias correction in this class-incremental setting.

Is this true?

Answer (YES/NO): NO